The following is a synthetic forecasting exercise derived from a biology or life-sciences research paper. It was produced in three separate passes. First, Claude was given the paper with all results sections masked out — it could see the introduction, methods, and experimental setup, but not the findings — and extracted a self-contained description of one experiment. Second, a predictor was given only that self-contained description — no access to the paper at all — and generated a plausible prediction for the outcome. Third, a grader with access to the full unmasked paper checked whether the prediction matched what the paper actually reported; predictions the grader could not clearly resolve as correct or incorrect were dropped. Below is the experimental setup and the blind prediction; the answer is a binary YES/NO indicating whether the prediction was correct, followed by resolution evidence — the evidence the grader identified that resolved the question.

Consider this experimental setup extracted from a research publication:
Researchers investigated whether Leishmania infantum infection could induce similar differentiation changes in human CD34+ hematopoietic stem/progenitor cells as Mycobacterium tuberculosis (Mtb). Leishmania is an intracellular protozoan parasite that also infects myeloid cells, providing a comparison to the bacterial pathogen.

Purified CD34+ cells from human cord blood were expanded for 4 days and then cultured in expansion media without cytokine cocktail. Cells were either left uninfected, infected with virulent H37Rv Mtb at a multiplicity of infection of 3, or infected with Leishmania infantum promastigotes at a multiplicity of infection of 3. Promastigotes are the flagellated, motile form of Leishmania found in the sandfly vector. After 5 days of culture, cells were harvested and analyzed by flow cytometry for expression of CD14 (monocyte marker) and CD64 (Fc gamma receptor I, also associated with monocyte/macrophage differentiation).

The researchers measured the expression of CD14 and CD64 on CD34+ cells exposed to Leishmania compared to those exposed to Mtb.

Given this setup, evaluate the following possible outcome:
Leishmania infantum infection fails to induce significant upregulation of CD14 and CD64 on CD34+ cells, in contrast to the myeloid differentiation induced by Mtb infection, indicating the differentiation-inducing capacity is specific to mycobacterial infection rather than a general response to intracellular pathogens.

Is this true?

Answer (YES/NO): YES